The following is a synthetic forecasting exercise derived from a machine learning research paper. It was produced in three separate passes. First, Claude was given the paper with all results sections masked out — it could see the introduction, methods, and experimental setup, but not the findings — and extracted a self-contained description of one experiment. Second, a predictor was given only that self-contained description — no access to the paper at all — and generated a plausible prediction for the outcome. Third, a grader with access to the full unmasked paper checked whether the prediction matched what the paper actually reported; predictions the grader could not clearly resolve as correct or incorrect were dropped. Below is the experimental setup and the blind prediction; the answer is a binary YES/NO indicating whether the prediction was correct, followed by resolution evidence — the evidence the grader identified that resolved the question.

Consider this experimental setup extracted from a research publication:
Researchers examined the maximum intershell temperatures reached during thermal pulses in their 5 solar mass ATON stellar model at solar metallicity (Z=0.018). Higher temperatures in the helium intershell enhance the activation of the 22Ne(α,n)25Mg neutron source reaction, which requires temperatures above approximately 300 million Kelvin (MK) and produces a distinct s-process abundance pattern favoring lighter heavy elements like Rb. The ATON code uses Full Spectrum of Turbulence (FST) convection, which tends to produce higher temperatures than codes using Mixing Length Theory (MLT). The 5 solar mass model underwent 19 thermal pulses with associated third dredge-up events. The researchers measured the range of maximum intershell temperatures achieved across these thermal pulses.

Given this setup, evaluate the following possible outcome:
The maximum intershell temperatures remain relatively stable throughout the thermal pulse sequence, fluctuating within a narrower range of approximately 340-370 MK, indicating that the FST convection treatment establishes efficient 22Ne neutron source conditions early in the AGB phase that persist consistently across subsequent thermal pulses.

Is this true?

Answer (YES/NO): NO